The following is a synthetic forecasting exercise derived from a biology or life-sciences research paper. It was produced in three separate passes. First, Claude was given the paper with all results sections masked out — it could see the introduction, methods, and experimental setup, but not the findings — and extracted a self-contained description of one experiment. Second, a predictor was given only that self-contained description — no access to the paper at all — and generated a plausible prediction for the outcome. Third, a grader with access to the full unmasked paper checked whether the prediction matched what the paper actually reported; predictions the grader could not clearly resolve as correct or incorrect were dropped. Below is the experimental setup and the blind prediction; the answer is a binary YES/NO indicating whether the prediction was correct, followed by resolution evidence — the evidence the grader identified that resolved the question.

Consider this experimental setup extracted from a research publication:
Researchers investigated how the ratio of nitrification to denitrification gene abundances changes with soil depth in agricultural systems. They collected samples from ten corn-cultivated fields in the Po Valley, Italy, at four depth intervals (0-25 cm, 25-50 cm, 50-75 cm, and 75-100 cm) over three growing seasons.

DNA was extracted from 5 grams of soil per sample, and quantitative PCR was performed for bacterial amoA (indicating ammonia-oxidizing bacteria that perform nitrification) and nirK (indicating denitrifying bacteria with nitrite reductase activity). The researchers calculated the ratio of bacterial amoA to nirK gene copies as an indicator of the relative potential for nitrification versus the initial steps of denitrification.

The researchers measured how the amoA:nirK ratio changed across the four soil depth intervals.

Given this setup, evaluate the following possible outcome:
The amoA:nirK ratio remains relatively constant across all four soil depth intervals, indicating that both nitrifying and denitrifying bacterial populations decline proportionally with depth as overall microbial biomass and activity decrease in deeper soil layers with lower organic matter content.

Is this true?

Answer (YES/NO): NO